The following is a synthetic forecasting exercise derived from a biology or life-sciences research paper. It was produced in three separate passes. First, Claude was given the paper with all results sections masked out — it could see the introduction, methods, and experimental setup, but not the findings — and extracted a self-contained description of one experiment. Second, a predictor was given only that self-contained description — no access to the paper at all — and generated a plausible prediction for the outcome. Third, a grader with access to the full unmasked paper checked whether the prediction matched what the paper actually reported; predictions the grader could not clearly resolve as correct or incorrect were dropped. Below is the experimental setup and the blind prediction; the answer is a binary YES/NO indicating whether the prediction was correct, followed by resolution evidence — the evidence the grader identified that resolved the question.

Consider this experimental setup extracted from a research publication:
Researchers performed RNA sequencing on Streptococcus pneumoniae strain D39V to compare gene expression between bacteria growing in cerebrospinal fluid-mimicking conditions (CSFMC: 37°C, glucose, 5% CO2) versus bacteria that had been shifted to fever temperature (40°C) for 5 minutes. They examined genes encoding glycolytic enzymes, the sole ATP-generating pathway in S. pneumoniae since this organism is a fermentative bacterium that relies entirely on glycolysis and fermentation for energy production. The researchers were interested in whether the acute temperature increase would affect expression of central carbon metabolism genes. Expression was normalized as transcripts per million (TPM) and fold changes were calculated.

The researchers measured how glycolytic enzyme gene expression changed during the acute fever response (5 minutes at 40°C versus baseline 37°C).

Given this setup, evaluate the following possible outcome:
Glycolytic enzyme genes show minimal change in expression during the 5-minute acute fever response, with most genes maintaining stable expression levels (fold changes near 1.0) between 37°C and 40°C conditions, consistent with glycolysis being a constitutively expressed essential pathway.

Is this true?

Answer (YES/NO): YES